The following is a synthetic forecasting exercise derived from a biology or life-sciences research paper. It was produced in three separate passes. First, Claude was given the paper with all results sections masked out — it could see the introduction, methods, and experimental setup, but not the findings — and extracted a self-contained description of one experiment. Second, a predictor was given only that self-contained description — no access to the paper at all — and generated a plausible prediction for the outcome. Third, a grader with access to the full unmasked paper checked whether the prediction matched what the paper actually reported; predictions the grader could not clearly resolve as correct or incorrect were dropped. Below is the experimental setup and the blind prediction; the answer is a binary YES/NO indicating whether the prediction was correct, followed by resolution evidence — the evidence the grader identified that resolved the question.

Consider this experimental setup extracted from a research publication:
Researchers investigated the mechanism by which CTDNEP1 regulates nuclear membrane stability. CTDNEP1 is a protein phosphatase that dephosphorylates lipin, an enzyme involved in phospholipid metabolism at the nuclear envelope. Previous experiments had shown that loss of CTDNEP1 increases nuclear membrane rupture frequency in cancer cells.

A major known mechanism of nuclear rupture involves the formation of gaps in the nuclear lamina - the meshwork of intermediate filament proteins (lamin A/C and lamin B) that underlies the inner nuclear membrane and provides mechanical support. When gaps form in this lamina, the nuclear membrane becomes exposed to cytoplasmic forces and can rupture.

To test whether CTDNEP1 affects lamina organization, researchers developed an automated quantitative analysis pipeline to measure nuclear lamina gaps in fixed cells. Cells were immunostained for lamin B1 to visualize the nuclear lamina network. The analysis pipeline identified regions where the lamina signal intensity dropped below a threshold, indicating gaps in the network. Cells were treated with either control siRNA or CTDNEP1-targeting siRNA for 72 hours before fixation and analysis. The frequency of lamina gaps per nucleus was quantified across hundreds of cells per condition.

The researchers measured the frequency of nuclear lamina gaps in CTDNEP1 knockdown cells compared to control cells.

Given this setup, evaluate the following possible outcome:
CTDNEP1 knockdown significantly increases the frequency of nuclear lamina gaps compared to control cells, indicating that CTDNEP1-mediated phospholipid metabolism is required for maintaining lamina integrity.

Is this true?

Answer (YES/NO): NO